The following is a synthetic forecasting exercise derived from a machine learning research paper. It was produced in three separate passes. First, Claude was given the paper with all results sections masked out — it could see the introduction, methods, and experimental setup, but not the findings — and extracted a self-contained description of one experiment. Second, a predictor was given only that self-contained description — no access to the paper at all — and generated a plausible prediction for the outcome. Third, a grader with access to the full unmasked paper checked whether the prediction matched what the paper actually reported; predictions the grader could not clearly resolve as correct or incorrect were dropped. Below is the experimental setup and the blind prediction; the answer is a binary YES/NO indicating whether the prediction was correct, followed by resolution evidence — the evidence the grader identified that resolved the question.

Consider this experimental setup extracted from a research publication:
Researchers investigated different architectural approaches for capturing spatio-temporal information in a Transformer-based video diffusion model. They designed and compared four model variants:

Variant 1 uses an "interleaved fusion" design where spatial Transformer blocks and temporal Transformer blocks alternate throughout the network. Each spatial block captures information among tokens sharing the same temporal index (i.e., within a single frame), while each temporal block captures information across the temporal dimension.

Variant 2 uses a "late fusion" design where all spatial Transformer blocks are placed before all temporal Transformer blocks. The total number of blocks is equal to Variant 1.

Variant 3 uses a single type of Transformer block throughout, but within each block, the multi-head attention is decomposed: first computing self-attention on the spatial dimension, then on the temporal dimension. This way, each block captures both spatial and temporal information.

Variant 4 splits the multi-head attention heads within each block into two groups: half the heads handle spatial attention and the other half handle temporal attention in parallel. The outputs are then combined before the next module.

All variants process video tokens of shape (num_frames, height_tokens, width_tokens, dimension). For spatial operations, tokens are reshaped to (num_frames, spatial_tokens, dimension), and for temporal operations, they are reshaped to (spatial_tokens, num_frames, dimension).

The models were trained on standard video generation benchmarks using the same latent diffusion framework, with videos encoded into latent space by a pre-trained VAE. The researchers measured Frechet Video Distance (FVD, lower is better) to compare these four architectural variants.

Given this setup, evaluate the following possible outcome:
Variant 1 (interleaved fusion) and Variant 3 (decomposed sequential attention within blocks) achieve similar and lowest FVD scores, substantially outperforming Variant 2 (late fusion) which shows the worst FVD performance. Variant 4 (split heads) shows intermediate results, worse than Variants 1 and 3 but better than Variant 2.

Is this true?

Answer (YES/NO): NO